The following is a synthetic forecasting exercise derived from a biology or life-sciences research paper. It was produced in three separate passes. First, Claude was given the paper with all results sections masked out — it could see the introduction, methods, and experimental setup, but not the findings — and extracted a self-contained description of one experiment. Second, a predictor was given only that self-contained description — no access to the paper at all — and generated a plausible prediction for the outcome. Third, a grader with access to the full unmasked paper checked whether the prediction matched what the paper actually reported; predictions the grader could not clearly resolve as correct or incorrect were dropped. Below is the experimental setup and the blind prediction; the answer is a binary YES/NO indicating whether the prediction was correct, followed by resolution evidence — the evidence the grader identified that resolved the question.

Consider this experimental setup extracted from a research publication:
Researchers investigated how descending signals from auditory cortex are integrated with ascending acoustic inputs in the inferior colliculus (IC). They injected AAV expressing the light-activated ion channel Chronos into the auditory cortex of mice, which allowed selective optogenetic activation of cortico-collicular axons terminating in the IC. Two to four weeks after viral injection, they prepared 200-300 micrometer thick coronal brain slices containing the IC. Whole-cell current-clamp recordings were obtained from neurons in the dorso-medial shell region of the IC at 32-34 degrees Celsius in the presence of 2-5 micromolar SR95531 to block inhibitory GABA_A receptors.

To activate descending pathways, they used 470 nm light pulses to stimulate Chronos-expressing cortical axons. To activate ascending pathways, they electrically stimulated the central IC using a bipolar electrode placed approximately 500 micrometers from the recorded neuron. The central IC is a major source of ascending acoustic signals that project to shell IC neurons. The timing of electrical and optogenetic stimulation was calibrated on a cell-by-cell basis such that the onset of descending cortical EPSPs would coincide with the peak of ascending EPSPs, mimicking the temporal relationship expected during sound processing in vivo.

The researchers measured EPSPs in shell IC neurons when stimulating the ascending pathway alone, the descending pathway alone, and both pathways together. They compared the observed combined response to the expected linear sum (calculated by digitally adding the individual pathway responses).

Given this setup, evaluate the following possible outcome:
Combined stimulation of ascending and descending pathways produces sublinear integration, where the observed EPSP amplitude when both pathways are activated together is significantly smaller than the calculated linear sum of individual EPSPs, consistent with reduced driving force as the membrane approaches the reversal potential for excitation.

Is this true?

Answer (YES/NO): NO